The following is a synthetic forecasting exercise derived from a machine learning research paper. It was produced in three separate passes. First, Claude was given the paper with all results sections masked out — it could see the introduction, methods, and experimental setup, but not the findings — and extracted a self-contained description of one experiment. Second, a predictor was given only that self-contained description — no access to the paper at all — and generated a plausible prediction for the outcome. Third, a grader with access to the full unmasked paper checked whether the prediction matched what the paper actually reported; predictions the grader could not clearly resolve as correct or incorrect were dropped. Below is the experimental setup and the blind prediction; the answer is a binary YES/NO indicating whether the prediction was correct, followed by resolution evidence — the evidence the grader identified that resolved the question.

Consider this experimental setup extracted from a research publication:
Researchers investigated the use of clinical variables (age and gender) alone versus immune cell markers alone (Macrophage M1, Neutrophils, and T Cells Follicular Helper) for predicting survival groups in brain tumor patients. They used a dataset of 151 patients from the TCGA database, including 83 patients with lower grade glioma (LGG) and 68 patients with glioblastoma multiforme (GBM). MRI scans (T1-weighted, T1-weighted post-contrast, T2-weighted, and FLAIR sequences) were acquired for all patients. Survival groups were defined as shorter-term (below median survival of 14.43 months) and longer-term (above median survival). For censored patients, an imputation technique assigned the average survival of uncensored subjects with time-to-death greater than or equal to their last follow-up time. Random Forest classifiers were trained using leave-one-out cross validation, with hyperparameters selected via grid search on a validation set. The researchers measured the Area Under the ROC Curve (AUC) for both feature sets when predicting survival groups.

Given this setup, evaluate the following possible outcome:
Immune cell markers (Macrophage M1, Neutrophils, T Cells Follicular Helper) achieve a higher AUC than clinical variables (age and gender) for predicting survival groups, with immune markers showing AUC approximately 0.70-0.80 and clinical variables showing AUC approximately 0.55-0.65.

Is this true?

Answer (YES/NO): NO